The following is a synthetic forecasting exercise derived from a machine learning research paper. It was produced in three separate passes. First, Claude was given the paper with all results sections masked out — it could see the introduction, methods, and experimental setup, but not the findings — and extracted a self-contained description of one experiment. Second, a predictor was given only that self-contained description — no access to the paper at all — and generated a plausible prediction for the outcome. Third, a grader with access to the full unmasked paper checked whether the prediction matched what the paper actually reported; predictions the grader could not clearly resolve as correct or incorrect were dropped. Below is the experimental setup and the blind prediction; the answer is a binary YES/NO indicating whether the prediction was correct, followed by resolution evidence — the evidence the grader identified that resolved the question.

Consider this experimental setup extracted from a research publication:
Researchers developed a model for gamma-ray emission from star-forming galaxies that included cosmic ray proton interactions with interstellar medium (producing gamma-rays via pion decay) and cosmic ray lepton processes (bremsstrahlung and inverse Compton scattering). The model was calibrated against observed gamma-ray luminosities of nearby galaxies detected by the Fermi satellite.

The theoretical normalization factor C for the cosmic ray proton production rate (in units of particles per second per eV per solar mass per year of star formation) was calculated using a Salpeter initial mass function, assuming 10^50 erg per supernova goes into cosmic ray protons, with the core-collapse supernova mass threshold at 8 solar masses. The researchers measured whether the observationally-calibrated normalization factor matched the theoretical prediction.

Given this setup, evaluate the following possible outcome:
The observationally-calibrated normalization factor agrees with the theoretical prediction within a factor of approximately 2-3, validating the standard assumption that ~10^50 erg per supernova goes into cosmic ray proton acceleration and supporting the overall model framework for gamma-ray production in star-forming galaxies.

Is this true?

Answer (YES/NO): NO